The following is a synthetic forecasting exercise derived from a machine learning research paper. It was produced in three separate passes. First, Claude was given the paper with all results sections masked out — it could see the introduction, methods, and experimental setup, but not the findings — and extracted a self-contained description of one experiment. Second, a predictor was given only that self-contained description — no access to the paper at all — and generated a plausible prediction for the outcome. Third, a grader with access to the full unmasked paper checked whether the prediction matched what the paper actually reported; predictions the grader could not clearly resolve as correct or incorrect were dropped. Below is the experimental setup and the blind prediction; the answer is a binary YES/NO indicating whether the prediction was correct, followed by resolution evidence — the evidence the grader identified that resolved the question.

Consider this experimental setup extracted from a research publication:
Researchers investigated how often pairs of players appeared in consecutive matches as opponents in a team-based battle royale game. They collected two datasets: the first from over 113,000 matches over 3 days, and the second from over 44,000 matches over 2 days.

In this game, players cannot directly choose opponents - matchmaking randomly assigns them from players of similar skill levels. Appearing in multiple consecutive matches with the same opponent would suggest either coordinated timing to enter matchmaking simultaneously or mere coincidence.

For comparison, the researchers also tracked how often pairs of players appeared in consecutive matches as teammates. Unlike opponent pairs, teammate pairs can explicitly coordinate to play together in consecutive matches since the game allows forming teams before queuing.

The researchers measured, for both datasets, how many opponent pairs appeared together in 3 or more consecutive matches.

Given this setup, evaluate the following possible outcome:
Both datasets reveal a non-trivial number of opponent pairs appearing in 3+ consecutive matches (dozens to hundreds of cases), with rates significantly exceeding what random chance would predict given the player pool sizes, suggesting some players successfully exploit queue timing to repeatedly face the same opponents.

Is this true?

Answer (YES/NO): NO